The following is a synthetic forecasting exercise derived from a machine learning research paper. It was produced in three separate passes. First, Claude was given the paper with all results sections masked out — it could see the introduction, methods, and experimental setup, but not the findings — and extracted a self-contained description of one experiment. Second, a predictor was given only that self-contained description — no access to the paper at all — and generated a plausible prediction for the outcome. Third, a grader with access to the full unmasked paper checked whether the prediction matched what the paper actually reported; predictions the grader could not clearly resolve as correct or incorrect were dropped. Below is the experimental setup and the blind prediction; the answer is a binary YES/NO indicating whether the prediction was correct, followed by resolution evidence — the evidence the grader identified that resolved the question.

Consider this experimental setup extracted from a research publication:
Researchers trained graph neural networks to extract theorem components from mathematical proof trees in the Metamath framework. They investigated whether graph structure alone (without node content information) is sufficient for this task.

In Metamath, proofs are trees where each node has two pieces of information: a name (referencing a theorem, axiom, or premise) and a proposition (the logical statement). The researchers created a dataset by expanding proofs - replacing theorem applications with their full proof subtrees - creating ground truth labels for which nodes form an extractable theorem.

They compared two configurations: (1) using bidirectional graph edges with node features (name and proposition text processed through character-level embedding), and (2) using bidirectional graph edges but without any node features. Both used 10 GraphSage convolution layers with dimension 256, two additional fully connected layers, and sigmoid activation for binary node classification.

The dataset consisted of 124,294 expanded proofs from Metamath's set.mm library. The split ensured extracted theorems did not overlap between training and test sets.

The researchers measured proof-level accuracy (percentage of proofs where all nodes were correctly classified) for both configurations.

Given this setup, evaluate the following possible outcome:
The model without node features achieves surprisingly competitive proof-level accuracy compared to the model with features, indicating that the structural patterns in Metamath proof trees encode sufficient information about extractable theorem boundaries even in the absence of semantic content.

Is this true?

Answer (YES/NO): NO